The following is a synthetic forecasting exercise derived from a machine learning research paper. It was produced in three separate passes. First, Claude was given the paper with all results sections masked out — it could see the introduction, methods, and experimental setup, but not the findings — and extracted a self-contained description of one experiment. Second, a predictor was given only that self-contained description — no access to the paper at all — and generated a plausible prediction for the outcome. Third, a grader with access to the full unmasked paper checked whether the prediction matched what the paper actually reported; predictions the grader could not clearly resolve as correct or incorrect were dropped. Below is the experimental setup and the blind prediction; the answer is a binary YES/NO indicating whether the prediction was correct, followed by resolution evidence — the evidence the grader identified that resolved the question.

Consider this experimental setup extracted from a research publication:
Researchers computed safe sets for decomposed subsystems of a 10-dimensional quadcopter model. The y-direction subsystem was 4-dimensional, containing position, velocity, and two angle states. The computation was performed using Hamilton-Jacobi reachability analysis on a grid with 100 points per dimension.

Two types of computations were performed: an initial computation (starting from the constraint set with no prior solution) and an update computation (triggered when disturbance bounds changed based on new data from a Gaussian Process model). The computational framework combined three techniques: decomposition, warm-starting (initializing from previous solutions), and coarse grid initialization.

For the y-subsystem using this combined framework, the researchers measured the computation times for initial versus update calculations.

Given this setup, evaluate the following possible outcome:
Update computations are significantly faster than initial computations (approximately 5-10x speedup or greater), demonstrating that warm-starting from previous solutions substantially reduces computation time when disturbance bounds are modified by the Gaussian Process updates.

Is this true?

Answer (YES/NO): NO